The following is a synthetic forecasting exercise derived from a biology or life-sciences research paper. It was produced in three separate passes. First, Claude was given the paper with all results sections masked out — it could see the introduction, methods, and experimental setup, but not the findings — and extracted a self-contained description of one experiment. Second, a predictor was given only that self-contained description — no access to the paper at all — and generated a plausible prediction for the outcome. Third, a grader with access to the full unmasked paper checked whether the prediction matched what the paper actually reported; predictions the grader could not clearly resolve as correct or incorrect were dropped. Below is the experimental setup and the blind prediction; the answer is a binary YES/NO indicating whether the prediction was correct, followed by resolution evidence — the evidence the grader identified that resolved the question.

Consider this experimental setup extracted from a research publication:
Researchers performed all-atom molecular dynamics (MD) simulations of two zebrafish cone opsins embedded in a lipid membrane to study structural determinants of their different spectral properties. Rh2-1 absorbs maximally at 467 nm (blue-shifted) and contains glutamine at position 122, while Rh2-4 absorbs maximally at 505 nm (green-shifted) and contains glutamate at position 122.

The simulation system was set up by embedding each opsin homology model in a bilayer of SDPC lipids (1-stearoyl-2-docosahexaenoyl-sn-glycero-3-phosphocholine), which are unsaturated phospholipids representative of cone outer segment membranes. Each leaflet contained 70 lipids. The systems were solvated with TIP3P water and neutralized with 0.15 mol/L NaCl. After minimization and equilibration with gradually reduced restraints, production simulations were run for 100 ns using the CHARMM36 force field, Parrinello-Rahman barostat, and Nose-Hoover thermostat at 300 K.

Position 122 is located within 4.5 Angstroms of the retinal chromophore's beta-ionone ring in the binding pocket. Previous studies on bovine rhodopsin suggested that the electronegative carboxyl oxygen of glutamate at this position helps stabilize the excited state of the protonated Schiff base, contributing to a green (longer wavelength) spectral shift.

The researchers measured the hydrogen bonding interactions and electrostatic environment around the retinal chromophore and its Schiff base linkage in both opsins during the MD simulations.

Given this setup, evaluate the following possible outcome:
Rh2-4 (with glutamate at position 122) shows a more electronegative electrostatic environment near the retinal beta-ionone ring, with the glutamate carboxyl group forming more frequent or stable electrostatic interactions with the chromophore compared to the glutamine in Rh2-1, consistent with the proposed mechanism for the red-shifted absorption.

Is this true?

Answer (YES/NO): NO